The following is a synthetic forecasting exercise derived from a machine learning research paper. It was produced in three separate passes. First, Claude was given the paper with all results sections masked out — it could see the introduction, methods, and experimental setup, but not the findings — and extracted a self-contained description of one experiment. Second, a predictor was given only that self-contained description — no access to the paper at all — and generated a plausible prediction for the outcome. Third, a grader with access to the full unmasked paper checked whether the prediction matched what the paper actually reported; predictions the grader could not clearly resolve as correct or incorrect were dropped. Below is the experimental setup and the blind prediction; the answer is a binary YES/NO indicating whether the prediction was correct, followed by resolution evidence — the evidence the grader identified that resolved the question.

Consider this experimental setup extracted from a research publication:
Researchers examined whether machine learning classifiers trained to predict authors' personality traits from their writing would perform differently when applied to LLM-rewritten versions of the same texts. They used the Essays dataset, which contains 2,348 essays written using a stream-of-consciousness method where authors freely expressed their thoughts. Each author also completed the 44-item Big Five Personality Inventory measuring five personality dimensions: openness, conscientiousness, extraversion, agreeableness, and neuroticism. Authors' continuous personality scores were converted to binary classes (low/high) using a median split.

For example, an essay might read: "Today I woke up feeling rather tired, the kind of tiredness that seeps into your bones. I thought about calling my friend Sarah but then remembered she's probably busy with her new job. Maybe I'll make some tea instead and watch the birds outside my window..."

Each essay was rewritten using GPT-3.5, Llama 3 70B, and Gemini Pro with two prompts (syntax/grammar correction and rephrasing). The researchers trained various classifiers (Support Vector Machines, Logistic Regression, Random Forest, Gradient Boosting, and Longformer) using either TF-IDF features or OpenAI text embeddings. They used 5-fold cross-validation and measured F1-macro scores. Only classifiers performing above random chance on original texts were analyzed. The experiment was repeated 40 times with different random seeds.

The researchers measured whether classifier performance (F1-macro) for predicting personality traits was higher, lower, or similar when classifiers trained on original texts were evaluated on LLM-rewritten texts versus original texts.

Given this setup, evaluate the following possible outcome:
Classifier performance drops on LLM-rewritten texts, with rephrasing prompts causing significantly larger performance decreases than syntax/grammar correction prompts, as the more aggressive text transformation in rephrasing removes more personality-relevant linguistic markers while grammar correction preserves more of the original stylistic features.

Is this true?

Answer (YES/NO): NO